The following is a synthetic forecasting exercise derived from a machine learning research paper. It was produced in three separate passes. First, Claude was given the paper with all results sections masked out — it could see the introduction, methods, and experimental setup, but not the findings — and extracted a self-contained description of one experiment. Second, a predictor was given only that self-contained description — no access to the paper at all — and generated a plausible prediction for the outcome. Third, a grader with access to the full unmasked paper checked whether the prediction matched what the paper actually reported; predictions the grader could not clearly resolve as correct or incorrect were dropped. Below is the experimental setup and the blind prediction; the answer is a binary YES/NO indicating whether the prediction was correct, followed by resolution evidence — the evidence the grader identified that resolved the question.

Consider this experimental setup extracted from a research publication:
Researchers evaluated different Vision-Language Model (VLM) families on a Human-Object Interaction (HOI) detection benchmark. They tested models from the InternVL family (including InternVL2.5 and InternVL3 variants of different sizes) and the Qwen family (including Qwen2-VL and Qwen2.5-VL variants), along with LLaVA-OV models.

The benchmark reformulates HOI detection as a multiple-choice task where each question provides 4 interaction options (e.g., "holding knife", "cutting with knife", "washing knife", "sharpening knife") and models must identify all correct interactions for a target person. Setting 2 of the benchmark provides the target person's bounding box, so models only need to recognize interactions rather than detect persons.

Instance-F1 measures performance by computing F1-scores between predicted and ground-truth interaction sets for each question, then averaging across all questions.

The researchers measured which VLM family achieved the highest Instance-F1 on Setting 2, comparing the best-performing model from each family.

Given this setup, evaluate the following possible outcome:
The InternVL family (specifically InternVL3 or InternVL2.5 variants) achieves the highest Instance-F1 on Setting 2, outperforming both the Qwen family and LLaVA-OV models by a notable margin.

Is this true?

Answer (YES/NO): NO